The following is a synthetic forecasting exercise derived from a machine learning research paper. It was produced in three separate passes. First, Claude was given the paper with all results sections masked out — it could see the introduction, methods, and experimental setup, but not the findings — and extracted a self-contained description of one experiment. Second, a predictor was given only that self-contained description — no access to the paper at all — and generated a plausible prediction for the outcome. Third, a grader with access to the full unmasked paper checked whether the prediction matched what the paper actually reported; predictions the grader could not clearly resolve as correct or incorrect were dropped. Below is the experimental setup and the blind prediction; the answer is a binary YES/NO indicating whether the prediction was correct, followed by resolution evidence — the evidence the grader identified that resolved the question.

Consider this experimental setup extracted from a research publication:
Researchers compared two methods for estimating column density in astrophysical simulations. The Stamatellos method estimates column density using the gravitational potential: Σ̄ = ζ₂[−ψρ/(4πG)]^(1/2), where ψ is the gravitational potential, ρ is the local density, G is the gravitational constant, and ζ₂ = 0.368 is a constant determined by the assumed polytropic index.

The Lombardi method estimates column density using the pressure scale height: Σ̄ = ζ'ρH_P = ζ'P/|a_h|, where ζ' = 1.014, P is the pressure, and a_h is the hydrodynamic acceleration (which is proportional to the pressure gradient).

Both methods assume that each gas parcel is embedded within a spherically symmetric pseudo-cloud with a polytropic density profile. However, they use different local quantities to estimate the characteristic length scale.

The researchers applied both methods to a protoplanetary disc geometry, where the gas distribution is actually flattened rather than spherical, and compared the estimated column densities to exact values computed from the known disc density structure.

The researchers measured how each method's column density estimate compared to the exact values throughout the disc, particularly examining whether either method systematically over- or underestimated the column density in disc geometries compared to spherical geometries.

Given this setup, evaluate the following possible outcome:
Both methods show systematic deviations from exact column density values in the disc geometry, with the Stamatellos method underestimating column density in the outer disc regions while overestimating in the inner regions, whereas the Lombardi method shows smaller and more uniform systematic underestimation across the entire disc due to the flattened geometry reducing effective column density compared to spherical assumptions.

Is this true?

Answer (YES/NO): NO